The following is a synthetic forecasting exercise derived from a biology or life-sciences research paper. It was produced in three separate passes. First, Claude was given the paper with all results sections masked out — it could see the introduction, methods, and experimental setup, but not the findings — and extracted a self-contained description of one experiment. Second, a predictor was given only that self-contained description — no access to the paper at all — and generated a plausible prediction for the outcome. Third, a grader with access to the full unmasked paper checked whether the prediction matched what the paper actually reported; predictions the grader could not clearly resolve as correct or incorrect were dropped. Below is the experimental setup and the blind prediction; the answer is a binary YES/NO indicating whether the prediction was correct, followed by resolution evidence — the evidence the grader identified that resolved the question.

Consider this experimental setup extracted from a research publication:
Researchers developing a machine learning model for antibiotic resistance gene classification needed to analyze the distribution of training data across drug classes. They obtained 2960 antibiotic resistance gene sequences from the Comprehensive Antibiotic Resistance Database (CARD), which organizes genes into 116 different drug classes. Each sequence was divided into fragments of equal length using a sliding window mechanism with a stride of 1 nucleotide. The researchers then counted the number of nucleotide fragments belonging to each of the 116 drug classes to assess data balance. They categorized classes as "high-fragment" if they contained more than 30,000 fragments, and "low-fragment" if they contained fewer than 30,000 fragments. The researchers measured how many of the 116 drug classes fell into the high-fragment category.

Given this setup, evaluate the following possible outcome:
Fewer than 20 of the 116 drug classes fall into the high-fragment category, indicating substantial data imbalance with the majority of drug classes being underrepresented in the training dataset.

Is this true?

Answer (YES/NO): NO